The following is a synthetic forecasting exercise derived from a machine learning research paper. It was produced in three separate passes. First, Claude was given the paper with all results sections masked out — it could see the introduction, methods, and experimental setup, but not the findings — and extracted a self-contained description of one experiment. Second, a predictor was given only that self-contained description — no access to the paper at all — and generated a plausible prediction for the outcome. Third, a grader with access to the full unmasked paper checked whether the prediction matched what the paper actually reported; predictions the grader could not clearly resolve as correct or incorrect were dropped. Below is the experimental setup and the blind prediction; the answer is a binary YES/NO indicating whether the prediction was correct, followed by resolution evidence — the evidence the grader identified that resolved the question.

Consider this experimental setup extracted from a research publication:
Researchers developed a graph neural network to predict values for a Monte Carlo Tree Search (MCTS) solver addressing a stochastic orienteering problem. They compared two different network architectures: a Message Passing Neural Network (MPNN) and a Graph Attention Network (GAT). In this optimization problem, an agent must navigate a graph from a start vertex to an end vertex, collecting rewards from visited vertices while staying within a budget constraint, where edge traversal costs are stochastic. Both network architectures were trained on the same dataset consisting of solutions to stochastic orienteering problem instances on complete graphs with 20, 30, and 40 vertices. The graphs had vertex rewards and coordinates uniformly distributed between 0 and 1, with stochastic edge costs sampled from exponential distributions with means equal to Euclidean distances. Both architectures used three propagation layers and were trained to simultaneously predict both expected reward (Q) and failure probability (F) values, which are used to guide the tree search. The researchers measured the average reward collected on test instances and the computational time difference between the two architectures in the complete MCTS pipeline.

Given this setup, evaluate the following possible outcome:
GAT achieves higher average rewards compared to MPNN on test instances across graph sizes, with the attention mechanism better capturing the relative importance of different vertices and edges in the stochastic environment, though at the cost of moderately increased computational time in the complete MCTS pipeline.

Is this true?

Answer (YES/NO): NO